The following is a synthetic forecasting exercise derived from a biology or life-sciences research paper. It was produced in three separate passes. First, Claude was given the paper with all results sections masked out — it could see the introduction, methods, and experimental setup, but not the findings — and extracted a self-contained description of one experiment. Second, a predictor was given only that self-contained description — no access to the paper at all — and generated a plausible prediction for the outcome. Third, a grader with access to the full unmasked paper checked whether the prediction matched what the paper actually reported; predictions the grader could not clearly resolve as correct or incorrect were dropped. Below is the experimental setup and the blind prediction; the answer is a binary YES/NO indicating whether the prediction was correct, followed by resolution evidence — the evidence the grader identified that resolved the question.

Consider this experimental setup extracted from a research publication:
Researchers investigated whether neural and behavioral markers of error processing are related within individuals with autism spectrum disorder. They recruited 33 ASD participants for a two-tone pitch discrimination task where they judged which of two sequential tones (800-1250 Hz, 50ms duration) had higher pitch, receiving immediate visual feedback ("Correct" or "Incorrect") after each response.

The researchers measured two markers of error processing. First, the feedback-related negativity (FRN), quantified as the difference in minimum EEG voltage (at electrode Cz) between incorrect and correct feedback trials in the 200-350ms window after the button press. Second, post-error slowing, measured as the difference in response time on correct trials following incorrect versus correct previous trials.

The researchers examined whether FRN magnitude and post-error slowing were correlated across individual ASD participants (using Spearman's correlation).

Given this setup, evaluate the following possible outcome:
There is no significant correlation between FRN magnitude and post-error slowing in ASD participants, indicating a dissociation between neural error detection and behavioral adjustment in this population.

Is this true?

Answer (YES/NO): NO